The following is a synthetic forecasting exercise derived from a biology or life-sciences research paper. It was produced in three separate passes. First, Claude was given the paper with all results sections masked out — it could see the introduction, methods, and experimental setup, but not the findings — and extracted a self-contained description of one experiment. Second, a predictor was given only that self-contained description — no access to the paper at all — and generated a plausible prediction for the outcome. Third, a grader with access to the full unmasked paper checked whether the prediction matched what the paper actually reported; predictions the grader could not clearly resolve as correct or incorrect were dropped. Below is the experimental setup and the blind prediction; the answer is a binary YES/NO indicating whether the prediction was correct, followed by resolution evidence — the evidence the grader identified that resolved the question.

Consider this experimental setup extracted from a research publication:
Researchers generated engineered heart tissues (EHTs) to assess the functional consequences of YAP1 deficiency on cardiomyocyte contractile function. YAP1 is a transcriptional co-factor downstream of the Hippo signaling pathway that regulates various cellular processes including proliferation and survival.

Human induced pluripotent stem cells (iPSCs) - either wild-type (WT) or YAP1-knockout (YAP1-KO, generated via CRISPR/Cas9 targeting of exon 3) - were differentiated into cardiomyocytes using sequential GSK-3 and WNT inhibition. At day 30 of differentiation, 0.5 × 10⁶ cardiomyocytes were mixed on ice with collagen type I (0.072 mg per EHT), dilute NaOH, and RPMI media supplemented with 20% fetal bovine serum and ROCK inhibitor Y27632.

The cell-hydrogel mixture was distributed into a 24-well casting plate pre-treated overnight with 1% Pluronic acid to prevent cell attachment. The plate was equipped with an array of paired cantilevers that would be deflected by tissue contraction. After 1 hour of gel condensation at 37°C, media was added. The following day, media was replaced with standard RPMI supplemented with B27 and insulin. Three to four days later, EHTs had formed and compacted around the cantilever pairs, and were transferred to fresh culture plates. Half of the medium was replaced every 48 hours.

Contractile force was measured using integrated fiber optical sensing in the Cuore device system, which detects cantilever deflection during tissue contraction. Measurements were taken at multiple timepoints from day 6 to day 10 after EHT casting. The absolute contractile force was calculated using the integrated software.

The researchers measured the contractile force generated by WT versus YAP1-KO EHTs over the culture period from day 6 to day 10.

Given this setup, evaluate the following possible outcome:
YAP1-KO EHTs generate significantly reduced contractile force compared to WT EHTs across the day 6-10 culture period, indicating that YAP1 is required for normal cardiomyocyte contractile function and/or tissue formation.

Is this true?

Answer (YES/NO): YES